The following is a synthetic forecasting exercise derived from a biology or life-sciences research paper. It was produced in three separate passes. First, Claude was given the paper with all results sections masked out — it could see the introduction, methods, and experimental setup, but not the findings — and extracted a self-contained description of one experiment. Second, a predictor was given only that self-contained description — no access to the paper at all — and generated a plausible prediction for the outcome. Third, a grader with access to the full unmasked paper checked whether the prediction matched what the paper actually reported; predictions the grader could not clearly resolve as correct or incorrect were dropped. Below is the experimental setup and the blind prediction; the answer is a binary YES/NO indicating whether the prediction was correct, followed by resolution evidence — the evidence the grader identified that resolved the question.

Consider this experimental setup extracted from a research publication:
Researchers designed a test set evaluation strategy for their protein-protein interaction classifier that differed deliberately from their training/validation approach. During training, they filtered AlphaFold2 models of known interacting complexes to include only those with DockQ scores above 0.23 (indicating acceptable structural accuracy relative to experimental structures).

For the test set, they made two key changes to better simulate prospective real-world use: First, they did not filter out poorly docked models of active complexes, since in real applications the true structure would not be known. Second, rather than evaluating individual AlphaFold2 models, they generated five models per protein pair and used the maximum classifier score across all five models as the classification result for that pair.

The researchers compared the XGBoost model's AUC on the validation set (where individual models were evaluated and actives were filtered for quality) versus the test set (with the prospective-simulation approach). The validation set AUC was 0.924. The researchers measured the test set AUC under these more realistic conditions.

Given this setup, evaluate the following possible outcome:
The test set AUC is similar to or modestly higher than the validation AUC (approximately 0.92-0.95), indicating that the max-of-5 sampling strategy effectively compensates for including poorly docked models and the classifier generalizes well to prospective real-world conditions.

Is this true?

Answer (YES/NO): NO